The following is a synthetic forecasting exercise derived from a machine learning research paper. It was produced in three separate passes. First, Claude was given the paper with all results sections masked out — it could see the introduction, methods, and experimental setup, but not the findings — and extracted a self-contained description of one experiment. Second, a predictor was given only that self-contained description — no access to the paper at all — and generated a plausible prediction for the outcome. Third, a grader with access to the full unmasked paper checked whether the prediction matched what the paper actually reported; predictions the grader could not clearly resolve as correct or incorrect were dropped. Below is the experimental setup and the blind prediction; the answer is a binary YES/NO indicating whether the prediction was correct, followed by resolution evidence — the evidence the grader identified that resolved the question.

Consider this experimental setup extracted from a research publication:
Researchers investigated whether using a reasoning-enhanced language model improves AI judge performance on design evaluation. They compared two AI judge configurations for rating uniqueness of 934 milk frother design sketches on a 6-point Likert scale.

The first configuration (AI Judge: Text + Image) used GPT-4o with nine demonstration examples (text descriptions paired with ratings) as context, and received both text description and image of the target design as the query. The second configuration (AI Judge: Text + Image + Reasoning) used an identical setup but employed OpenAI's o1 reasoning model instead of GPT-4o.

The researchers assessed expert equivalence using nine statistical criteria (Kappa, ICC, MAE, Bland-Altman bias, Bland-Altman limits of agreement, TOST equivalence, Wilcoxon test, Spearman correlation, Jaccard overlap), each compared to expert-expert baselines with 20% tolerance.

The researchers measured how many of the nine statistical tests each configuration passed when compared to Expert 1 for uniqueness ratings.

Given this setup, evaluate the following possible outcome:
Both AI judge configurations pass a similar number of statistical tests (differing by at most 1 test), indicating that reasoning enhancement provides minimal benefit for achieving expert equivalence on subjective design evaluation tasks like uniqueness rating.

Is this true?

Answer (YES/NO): NO